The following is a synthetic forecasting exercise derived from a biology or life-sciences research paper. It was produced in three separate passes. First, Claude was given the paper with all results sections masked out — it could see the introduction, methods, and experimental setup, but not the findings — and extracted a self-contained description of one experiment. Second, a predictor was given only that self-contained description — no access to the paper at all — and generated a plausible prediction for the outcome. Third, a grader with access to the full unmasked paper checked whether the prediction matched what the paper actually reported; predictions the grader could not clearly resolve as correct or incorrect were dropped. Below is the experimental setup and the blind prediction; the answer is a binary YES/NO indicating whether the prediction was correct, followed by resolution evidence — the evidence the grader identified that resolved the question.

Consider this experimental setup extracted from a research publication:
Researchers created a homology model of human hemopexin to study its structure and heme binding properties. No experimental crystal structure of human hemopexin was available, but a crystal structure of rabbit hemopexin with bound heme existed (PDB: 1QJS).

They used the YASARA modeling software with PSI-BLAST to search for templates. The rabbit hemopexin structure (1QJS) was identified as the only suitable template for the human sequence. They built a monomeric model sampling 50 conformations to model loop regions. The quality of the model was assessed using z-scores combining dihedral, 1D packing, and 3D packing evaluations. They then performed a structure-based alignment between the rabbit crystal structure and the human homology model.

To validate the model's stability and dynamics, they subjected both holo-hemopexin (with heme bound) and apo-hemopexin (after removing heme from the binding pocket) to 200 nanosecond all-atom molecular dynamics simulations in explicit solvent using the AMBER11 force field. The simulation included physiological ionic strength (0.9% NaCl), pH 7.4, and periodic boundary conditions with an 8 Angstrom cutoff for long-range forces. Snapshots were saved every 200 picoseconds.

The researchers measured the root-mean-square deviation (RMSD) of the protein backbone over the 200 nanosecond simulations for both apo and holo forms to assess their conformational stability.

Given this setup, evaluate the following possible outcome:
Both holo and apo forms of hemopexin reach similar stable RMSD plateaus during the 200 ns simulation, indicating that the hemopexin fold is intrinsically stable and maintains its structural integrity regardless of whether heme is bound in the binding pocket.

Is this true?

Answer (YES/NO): YES